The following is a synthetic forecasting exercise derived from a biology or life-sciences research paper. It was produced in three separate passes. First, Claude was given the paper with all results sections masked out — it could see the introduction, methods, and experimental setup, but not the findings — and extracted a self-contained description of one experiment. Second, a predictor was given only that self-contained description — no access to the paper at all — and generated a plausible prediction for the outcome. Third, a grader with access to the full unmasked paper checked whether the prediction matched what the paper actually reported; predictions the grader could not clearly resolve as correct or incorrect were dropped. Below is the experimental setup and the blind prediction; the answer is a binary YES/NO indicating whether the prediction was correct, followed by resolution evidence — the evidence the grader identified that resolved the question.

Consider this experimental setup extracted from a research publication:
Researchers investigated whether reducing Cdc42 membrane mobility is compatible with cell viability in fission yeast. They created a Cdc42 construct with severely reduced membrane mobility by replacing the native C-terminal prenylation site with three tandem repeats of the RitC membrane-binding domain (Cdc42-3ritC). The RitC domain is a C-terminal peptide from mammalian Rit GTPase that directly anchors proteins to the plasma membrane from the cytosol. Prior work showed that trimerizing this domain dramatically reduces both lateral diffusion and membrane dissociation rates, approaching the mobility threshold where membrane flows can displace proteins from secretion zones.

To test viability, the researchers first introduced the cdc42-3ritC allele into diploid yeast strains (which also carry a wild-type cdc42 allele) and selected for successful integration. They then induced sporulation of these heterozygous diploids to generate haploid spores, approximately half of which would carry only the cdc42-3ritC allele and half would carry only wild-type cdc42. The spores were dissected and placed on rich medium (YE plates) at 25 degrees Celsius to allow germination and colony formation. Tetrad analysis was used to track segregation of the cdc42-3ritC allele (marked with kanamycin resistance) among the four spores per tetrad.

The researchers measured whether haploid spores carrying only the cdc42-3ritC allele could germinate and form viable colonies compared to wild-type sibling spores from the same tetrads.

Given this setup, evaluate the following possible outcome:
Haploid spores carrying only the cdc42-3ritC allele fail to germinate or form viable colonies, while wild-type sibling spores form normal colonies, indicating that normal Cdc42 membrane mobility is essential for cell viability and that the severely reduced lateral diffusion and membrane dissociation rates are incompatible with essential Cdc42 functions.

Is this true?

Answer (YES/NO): YES